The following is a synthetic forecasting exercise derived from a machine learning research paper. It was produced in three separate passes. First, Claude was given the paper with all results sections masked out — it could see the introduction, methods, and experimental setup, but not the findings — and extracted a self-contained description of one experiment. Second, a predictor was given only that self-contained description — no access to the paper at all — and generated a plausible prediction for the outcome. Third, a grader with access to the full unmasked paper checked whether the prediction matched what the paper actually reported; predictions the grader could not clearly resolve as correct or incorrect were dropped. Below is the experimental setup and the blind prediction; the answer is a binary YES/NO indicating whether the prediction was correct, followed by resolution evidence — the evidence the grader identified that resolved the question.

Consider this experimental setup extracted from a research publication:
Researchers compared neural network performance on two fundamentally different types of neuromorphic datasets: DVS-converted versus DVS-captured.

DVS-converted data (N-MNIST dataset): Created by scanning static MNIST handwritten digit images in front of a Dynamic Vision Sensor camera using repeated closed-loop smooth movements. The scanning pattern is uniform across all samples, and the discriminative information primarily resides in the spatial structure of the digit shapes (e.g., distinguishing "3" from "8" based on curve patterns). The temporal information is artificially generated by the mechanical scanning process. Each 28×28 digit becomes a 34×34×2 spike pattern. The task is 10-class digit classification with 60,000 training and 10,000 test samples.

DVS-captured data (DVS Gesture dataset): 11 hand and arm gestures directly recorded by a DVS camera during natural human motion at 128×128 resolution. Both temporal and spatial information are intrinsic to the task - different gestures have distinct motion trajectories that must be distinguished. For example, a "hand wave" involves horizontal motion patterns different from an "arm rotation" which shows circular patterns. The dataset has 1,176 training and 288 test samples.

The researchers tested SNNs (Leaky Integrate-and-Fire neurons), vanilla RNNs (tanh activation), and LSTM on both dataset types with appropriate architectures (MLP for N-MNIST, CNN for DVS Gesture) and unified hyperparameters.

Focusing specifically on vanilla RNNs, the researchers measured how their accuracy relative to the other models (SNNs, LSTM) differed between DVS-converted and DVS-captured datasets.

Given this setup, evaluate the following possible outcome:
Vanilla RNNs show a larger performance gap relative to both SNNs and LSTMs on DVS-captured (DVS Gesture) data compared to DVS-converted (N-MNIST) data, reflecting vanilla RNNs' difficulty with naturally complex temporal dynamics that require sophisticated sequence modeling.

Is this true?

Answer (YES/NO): YES